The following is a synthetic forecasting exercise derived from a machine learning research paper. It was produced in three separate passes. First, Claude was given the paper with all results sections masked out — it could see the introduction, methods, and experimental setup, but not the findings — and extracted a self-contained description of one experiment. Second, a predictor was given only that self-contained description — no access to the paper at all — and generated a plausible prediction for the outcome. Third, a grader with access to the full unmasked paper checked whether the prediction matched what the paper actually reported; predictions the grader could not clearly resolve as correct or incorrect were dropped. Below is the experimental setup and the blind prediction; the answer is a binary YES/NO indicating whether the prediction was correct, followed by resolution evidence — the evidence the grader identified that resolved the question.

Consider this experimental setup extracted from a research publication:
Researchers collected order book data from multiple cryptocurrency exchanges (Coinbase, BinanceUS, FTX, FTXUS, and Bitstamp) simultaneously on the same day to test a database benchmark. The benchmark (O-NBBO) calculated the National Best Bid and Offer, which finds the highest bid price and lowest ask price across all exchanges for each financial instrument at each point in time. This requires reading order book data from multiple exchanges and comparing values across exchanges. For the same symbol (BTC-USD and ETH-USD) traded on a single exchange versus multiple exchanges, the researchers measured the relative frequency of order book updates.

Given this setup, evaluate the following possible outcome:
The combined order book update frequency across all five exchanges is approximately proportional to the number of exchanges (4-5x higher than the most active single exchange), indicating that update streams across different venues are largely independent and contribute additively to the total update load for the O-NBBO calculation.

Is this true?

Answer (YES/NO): NO